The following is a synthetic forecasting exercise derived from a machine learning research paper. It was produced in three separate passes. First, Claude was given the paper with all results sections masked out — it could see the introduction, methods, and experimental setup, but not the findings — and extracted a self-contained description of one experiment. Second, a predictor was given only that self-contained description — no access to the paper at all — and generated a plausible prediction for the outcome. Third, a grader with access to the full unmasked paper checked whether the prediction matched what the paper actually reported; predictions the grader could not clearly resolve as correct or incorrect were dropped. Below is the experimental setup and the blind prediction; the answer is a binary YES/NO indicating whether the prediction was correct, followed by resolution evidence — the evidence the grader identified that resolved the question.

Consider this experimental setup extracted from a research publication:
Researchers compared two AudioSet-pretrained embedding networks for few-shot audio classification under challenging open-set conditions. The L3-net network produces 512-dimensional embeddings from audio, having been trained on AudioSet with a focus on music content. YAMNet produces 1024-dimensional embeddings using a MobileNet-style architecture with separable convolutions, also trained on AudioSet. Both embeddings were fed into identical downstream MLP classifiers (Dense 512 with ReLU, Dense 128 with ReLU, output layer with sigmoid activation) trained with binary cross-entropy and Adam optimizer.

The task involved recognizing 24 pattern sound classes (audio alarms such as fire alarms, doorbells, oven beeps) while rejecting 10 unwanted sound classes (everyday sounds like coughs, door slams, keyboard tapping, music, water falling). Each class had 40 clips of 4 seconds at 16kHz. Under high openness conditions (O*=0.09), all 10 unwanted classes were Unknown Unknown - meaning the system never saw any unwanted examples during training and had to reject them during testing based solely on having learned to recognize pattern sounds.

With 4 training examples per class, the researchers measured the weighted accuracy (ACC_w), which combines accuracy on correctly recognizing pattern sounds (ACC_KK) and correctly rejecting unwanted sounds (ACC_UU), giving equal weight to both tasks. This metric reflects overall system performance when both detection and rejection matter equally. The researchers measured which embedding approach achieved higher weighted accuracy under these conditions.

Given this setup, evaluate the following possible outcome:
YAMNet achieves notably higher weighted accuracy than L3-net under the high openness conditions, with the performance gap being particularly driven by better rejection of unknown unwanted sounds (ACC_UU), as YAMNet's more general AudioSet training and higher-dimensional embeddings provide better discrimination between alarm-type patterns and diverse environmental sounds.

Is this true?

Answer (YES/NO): YES